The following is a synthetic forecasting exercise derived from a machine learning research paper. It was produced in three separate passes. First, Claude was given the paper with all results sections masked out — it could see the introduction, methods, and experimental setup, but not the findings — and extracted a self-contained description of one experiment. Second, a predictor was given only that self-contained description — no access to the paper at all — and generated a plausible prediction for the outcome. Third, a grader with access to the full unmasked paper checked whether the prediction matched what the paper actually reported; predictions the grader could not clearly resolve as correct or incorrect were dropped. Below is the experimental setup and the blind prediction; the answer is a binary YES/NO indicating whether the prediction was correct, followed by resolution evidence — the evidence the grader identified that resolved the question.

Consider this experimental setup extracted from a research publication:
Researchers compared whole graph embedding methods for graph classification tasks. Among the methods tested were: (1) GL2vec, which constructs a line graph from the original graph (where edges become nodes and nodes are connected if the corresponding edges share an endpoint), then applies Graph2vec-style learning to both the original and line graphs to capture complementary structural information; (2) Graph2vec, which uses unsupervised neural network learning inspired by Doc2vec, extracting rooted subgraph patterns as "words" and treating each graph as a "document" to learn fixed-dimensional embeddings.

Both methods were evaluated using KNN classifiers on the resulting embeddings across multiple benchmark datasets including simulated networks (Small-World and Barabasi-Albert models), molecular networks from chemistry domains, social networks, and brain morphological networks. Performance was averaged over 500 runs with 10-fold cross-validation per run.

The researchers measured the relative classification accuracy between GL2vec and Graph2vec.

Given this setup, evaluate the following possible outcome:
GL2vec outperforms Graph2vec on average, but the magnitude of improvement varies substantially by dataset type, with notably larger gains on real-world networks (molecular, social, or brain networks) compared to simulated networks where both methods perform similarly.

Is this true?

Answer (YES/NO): NO